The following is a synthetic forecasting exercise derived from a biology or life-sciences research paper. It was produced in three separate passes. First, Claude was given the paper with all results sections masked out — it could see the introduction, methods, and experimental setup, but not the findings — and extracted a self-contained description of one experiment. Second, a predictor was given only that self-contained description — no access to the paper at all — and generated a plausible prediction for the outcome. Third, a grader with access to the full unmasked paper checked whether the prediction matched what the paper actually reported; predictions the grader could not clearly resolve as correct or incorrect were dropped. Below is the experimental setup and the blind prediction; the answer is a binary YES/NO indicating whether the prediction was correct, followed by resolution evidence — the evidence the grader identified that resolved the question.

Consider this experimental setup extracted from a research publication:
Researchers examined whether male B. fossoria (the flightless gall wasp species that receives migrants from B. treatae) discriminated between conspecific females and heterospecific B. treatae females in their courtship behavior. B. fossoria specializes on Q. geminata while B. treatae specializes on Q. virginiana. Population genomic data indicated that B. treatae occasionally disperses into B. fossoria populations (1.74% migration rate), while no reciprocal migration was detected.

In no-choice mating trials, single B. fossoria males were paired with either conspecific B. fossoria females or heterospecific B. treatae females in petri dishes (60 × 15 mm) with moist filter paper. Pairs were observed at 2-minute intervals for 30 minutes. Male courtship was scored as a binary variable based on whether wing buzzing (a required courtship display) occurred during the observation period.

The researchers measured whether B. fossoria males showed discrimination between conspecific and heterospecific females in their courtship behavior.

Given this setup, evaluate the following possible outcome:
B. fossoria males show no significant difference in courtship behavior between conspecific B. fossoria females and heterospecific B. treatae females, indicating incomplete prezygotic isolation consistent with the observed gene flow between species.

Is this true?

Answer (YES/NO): NO